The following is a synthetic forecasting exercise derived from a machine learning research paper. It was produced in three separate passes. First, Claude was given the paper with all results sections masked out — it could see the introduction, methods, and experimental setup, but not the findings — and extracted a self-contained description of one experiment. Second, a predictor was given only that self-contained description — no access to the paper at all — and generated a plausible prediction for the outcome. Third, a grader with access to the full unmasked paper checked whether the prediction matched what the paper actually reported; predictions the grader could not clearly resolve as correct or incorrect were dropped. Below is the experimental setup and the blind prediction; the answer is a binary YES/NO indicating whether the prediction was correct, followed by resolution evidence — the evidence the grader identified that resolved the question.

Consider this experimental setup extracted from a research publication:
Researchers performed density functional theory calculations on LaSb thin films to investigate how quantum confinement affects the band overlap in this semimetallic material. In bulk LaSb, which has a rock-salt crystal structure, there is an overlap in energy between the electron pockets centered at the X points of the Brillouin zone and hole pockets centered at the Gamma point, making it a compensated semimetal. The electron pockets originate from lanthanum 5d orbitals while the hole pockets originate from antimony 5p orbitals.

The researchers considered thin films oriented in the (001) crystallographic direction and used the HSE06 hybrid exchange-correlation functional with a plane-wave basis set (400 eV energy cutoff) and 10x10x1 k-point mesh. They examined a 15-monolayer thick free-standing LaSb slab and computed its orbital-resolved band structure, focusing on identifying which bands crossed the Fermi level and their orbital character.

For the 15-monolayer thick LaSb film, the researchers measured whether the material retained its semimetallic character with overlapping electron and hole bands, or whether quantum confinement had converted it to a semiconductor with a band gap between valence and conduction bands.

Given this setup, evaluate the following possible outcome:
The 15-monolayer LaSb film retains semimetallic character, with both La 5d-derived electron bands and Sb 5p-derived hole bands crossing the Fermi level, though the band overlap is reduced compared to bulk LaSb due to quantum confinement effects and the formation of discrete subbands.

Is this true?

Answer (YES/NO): YES